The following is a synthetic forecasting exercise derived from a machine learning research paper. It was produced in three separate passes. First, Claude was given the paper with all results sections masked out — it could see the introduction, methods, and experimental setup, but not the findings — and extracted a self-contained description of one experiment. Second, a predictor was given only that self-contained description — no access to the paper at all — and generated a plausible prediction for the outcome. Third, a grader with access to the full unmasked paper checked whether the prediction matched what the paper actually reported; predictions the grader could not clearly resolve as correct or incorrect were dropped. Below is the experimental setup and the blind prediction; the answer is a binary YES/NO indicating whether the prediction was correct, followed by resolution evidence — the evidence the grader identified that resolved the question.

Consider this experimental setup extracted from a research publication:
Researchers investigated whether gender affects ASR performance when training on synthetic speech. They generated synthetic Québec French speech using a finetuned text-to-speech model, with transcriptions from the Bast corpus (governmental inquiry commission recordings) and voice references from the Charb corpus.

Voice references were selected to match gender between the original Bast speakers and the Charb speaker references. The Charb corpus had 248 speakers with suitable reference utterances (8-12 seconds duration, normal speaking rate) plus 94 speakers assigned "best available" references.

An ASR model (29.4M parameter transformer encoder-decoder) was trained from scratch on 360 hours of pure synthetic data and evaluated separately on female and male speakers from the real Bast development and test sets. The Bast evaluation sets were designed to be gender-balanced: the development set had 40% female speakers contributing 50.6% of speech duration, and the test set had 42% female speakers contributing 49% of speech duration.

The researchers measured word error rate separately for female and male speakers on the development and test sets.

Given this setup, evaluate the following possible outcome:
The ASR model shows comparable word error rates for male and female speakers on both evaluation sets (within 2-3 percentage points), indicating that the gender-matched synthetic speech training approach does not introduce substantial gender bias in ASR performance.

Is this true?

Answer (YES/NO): NO